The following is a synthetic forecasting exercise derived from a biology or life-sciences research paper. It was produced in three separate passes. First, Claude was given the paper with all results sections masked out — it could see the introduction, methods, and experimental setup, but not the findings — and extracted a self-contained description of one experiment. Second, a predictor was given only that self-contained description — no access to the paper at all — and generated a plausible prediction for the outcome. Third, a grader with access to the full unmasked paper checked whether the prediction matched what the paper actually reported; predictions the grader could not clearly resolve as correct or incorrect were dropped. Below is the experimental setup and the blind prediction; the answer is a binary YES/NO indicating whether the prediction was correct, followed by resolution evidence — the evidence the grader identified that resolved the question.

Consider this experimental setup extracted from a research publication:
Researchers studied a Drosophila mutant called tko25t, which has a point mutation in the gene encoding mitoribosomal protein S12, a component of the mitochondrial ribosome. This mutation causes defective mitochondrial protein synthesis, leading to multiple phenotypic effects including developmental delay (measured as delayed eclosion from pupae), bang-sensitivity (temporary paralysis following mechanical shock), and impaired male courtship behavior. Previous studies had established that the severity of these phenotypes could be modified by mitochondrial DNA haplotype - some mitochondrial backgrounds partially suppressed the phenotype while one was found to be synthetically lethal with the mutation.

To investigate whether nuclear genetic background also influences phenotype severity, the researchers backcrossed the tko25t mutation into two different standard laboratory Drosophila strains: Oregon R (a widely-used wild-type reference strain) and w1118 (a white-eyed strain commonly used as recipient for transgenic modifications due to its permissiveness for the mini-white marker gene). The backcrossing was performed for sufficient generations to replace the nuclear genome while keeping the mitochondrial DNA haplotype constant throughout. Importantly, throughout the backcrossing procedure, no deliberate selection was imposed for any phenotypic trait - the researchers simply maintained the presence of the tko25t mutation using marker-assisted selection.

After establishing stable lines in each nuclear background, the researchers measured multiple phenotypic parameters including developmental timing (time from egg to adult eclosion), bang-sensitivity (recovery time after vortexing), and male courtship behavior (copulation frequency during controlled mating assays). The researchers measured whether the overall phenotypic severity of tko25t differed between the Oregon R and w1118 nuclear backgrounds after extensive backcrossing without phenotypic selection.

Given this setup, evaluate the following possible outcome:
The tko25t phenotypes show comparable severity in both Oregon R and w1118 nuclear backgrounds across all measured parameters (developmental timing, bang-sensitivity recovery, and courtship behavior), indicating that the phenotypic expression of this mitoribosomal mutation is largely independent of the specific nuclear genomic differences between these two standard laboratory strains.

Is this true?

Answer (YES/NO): NO